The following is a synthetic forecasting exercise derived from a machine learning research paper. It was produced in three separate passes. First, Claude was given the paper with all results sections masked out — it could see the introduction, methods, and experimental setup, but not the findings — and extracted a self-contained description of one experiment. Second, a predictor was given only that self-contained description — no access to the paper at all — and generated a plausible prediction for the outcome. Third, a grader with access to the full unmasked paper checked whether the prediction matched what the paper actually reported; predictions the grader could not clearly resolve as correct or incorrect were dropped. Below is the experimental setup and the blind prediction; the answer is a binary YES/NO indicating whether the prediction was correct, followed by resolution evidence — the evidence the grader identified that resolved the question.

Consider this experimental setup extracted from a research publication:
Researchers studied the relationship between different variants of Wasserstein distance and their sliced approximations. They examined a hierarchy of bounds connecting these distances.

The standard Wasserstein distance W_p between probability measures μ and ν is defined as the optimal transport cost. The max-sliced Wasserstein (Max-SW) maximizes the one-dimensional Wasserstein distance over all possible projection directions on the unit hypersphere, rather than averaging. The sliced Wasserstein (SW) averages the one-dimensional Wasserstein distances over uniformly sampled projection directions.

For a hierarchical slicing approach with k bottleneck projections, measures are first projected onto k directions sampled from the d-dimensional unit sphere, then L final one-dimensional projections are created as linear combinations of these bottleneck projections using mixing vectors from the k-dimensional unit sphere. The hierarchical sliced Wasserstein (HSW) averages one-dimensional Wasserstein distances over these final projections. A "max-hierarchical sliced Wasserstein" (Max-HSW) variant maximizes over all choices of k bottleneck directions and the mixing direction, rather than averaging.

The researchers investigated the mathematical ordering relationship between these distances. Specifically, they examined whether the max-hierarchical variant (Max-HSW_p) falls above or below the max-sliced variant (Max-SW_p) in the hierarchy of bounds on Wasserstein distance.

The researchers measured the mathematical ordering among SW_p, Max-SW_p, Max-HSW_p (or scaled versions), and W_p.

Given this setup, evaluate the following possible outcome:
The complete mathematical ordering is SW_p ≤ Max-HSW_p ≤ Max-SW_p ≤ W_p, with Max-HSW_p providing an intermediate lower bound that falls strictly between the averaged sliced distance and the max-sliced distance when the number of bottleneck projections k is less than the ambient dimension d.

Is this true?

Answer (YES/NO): NO